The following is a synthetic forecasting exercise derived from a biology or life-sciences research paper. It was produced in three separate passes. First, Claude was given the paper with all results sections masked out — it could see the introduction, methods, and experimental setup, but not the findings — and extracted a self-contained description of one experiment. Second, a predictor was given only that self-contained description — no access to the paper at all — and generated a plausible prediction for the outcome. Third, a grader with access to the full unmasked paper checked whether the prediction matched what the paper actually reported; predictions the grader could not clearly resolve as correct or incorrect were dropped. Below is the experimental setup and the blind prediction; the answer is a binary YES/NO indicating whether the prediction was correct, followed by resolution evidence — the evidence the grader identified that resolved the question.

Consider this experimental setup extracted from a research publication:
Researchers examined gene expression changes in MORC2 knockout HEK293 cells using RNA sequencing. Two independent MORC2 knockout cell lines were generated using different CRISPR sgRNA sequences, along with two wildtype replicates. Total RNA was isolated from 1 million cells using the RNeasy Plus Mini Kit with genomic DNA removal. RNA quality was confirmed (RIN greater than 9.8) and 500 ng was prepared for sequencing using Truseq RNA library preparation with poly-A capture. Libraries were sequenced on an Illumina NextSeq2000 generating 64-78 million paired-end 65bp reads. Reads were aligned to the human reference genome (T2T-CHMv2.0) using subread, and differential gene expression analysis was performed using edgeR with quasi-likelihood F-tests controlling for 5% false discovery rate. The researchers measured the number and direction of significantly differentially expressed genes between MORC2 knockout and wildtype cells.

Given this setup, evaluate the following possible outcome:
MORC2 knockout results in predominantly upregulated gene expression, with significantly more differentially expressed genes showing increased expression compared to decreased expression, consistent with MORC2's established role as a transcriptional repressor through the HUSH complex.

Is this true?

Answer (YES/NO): YES